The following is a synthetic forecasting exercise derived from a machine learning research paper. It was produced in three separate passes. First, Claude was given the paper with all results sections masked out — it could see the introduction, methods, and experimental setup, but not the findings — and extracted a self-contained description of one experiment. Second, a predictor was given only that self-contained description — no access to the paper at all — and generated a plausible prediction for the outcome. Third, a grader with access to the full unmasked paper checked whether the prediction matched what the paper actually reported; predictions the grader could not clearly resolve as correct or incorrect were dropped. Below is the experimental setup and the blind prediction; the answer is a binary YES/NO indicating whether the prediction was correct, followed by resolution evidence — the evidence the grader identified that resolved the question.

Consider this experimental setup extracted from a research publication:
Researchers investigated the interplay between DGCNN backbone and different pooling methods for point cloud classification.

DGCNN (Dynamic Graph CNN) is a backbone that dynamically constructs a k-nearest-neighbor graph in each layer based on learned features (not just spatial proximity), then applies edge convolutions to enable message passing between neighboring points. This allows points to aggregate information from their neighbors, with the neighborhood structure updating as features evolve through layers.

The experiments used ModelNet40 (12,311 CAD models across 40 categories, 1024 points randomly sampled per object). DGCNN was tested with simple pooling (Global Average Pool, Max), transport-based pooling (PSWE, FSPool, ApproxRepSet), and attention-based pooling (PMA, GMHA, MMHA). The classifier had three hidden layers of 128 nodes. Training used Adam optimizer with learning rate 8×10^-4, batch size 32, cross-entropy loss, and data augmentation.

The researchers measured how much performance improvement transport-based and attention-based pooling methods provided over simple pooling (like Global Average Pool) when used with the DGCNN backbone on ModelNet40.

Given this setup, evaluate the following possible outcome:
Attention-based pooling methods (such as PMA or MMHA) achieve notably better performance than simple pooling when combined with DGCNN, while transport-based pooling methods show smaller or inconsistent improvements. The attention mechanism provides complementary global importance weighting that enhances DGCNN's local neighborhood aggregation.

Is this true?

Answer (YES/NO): NO